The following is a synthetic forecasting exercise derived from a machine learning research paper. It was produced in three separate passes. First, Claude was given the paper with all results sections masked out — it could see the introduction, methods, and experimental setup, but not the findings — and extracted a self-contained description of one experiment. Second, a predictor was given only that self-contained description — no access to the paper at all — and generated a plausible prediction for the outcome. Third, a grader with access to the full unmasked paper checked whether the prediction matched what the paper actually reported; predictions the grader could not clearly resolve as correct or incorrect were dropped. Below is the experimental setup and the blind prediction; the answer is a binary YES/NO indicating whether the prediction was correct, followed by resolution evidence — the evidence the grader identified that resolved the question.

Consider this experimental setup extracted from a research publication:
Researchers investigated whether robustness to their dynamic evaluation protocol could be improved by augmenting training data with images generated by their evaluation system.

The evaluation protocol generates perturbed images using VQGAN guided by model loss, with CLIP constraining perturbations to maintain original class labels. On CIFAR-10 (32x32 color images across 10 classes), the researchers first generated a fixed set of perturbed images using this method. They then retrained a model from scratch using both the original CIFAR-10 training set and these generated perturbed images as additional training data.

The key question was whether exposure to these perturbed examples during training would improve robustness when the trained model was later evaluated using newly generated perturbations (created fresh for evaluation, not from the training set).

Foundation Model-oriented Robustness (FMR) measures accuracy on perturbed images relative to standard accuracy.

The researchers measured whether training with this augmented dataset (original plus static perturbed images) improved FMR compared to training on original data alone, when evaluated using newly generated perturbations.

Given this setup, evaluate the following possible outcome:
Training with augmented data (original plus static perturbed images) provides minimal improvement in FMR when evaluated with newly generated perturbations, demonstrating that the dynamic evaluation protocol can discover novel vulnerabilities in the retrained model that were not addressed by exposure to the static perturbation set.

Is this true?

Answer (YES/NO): NO